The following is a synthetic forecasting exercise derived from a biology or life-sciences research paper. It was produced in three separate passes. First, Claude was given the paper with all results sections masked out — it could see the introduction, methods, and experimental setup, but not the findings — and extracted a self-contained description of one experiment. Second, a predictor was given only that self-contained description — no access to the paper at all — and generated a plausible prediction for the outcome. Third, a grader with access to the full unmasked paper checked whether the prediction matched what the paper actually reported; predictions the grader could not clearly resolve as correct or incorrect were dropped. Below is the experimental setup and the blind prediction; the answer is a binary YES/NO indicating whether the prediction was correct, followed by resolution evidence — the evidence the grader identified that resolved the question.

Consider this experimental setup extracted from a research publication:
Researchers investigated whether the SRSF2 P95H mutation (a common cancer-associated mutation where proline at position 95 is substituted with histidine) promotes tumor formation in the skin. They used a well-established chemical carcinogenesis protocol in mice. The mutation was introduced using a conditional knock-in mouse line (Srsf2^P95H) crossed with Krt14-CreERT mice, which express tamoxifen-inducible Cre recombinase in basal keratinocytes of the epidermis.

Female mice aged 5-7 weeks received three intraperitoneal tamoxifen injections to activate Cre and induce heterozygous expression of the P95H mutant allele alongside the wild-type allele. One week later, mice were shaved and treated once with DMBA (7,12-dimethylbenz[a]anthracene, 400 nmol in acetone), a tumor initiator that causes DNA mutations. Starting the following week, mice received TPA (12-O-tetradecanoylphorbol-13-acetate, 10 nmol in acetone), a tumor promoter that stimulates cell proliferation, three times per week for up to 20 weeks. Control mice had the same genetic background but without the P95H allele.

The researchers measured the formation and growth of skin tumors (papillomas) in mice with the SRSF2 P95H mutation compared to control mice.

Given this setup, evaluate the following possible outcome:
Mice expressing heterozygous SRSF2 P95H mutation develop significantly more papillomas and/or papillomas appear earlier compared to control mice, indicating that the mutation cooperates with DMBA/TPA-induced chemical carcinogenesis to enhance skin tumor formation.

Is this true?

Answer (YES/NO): NO